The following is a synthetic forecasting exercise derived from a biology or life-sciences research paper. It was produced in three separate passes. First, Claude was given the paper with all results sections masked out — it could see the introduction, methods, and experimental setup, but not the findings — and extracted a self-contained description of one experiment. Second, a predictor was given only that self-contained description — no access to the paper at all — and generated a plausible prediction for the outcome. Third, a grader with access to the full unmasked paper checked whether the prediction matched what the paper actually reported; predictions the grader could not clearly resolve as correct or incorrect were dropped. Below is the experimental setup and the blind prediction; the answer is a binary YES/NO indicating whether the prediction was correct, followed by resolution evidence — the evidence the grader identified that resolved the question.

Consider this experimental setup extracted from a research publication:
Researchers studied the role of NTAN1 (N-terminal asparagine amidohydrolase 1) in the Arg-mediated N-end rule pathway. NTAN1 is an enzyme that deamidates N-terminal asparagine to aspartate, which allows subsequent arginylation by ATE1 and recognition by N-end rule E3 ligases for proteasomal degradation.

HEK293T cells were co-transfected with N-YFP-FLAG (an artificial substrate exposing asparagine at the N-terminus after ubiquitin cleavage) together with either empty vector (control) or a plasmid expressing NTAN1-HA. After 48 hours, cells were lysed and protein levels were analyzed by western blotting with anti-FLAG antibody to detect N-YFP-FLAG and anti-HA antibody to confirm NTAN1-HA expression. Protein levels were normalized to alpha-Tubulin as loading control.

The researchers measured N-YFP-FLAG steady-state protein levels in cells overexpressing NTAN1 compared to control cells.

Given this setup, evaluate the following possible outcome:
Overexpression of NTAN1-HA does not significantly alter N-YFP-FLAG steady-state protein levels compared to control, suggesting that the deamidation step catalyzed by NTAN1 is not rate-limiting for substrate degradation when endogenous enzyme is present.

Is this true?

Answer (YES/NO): NO